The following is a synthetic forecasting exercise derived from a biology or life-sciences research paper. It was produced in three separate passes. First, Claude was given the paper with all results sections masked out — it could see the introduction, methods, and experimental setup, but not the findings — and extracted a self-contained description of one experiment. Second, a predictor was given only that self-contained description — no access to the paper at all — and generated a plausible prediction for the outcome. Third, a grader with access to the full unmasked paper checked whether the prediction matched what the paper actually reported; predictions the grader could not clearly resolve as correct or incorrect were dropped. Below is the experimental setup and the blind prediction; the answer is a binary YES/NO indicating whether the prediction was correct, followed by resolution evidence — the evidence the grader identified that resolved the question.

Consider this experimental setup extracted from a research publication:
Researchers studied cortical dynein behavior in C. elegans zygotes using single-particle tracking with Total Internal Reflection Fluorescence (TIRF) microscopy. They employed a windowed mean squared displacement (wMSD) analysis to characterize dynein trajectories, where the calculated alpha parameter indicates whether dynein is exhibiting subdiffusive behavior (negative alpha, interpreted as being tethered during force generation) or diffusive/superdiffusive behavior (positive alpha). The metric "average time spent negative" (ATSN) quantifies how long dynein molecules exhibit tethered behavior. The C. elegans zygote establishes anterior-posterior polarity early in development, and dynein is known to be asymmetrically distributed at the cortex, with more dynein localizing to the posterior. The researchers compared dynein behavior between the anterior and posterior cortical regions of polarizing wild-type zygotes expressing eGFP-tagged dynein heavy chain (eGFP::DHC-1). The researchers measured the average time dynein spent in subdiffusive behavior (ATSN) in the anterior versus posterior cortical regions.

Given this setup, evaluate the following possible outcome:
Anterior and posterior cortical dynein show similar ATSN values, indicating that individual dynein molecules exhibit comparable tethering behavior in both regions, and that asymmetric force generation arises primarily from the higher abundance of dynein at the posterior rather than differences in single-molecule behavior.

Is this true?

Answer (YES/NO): NO